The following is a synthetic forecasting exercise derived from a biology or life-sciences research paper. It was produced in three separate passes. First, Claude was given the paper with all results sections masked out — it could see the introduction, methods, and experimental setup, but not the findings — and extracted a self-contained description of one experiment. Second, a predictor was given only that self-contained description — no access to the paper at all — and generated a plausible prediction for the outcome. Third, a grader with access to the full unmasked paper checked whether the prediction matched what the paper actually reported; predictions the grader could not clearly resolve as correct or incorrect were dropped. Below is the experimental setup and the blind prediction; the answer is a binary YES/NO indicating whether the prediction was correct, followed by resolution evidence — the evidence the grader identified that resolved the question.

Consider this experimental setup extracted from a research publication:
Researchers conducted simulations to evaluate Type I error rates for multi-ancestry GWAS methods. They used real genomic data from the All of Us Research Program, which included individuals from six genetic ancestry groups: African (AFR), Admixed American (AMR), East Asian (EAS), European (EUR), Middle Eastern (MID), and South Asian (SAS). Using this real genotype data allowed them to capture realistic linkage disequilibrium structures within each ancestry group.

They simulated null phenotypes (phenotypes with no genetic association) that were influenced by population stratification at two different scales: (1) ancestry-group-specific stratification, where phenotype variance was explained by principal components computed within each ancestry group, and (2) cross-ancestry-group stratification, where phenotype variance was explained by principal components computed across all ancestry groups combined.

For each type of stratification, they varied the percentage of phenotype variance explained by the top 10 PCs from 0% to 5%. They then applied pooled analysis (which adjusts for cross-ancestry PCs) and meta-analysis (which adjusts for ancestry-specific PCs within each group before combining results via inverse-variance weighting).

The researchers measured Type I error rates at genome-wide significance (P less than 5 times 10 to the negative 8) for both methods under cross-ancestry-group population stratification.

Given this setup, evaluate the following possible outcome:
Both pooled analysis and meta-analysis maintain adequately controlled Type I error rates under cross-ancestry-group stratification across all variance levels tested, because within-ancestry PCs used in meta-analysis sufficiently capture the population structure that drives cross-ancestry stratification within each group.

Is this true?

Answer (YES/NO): YES